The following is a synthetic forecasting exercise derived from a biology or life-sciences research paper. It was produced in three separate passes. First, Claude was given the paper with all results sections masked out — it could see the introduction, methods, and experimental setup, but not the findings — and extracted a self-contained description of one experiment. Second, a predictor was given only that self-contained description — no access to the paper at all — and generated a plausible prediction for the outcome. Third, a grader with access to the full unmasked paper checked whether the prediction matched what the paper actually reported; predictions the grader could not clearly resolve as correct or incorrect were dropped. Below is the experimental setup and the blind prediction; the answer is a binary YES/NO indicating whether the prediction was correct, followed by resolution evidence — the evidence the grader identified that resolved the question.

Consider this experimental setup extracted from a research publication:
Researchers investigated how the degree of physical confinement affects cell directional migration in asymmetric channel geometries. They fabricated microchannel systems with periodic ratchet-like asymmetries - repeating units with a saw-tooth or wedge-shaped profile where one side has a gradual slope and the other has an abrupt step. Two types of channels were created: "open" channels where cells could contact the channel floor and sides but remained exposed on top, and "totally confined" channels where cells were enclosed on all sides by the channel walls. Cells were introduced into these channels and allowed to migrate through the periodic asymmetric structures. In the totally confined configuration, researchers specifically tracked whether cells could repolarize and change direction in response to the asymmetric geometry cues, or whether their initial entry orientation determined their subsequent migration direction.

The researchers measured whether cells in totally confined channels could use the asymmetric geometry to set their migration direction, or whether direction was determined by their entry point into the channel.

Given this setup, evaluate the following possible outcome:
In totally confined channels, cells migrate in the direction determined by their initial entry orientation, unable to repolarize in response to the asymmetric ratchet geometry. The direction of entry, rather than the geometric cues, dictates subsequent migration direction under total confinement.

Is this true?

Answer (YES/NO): YES